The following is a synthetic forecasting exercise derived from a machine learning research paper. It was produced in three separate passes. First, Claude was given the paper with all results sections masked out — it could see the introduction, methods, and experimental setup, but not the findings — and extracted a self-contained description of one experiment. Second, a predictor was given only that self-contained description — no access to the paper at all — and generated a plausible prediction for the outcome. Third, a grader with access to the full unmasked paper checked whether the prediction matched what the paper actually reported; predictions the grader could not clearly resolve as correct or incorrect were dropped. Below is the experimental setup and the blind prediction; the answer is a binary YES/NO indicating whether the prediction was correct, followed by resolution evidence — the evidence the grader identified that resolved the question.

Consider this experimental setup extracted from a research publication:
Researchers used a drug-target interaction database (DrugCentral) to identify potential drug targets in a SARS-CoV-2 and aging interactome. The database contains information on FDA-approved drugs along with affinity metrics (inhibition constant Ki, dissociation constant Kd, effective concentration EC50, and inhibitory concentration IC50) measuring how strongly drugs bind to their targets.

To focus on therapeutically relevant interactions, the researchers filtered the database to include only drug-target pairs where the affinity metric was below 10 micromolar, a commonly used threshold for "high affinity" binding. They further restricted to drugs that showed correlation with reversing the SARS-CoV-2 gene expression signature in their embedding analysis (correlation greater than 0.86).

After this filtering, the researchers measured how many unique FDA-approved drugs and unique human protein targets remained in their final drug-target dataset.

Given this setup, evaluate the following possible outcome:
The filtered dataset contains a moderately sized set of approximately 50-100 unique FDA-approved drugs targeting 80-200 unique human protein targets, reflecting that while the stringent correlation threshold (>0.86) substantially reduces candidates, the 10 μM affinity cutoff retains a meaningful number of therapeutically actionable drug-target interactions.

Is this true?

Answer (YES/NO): NO